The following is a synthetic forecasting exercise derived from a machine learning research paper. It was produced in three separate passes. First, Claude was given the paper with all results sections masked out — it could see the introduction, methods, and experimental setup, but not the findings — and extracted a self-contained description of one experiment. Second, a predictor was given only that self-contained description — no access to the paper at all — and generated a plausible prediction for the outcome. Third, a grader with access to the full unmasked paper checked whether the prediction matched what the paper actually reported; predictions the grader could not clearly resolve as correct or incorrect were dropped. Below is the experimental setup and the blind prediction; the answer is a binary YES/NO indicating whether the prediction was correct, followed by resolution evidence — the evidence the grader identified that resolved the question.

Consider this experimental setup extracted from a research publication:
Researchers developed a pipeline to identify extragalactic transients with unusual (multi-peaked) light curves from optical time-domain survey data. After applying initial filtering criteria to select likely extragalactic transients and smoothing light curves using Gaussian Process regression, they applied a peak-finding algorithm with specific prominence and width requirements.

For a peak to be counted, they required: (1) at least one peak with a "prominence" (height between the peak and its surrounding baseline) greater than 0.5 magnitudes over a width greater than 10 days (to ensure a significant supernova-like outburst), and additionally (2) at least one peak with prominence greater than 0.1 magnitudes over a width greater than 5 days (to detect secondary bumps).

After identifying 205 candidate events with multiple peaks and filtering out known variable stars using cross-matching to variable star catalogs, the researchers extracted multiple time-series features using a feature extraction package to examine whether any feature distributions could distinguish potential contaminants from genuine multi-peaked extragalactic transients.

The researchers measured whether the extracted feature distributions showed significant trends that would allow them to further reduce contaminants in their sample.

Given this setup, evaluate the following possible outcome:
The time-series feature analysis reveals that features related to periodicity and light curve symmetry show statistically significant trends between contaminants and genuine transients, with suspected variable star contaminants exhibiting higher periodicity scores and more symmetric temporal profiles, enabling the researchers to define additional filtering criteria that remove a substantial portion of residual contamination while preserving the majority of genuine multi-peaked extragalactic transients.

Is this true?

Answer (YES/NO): NO